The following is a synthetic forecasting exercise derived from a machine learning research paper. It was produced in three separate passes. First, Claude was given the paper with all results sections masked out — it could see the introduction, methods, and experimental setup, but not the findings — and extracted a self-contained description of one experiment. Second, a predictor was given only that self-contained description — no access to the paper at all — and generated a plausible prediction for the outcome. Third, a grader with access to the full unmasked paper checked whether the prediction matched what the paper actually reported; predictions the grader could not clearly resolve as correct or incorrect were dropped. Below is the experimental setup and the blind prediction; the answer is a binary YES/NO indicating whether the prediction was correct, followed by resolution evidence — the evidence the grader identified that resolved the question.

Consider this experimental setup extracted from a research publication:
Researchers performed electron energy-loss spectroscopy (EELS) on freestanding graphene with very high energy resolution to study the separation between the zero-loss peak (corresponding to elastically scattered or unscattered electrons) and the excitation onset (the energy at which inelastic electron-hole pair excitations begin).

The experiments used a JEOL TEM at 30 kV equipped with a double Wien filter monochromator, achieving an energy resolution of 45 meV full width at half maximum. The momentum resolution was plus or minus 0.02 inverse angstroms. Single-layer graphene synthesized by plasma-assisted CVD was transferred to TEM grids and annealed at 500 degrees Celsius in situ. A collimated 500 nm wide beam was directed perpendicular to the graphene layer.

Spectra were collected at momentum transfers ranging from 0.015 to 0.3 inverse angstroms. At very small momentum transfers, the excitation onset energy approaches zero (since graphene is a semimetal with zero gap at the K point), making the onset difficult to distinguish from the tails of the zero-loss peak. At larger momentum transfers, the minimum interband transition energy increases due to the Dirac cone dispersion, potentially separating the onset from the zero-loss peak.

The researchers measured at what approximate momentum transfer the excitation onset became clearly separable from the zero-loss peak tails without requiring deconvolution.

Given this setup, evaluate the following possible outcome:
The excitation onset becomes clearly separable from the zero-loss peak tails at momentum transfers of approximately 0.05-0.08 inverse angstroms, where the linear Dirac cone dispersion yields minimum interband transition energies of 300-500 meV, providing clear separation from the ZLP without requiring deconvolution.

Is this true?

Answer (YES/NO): YES